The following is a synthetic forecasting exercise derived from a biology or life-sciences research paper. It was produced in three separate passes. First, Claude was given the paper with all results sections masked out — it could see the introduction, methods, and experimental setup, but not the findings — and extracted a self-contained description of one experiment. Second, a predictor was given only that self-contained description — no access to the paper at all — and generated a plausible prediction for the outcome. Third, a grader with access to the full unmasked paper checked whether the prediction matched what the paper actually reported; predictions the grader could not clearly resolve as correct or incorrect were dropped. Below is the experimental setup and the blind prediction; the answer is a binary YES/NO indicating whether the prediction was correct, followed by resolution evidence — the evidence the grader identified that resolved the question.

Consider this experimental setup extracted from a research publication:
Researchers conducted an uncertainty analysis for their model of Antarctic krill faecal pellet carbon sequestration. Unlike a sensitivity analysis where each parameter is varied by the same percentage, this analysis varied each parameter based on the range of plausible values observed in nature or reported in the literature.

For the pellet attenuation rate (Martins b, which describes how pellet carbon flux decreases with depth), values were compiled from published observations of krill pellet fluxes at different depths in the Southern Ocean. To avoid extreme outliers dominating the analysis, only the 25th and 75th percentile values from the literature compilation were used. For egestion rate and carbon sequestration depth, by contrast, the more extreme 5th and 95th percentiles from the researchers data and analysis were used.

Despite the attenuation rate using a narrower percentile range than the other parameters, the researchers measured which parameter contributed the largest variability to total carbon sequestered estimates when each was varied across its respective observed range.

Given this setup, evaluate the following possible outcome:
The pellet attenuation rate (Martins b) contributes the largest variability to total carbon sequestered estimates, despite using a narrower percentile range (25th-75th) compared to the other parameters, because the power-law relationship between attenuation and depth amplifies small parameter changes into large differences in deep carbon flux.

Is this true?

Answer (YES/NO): YES